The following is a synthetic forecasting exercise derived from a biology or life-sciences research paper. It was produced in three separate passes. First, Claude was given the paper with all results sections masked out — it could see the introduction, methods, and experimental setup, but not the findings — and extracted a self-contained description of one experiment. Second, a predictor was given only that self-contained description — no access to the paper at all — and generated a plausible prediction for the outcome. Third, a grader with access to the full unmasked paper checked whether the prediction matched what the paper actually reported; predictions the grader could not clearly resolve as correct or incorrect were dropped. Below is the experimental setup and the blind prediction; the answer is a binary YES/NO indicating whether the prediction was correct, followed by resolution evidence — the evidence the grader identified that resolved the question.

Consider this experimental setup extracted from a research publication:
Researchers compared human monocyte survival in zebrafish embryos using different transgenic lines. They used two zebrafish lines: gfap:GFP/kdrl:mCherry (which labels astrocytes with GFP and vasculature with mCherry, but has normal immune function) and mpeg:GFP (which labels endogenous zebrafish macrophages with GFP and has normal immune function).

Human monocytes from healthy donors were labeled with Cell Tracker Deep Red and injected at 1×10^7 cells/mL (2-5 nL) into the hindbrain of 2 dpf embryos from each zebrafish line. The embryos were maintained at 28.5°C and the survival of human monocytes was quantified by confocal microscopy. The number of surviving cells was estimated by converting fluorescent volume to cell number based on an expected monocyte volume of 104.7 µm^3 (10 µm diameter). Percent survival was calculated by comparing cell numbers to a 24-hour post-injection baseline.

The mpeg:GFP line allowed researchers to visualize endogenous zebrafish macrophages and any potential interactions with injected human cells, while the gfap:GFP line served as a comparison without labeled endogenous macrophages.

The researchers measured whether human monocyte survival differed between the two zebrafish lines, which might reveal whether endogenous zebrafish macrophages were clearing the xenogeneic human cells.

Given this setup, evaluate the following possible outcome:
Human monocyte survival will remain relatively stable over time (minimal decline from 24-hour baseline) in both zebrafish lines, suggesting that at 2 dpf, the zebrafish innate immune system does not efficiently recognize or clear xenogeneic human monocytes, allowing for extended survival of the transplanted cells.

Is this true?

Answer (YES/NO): NO